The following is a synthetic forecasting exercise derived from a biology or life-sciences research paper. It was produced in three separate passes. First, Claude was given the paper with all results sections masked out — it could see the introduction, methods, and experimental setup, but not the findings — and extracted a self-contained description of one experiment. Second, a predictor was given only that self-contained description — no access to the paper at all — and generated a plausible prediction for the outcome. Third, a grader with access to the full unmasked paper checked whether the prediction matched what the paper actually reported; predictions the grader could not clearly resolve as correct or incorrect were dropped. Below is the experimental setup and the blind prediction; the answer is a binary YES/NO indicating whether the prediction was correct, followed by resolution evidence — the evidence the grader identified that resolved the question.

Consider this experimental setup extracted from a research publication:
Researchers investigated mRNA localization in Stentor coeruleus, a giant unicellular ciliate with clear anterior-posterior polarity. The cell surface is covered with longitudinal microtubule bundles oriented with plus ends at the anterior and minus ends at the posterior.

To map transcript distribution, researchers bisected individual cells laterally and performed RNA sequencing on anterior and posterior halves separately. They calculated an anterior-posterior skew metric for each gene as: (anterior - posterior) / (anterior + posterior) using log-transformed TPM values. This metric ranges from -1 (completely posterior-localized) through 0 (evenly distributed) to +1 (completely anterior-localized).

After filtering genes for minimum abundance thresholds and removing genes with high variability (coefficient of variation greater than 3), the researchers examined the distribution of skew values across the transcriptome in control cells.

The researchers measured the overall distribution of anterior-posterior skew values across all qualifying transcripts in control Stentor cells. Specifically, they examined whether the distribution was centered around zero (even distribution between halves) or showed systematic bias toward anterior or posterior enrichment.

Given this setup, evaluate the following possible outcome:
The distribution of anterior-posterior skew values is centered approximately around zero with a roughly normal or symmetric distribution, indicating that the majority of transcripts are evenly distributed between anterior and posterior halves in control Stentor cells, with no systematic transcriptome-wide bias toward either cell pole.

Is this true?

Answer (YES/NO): NO